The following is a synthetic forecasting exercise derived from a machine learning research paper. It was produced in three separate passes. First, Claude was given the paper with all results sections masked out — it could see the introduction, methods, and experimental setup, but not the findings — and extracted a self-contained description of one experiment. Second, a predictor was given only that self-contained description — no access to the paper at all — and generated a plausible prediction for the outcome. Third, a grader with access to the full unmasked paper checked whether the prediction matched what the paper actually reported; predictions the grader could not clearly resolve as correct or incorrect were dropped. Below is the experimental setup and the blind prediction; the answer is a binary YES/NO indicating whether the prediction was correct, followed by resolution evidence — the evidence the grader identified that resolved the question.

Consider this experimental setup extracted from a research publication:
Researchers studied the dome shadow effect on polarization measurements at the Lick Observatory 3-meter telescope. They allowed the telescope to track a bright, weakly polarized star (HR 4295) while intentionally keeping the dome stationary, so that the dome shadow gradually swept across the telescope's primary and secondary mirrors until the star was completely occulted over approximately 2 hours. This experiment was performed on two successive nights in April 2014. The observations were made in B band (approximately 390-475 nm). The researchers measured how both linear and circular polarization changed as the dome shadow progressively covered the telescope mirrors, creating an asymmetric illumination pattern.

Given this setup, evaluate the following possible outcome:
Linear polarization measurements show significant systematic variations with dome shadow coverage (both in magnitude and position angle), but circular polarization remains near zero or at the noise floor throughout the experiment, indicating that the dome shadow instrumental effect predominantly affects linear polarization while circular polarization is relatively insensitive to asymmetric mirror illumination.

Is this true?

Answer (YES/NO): NO